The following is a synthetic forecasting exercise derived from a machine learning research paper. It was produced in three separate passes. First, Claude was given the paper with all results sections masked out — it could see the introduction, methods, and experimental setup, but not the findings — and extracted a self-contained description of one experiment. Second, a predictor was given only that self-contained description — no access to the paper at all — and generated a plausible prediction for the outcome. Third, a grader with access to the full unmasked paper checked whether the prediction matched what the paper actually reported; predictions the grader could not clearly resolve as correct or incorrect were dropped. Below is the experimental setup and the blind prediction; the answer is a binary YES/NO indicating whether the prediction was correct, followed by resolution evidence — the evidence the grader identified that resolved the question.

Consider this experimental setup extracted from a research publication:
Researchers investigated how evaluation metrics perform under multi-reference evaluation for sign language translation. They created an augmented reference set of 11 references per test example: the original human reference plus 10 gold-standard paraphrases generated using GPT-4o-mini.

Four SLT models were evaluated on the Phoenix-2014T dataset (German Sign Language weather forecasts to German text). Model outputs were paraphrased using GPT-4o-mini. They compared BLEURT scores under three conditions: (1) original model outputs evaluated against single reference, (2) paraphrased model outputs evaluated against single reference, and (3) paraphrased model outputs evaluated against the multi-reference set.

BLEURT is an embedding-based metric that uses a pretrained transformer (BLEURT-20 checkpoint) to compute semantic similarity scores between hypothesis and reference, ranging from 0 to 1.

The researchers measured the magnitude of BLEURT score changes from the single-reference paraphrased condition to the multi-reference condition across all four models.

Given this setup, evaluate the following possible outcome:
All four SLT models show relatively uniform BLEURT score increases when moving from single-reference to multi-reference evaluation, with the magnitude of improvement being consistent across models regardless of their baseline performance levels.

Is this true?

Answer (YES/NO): NO